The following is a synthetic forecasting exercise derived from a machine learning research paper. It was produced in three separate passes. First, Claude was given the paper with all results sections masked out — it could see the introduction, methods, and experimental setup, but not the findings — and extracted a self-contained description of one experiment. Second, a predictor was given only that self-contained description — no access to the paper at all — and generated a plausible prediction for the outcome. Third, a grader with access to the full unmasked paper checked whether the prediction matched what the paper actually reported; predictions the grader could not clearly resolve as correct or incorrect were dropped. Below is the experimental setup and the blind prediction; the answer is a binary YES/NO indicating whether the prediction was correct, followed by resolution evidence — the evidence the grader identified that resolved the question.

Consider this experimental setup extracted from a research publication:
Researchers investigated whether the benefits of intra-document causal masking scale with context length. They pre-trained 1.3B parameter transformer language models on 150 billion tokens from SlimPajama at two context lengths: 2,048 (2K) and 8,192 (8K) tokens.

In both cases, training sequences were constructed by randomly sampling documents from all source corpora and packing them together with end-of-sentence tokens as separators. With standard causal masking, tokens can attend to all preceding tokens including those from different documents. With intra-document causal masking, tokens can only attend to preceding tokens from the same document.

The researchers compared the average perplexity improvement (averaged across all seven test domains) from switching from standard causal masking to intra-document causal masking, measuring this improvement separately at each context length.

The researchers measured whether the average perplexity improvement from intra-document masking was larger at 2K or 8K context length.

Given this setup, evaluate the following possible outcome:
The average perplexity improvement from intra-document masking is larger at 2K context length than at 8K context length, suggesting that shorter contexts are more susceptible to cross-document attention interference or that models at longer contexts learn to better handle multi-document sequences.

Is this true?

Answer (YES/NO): NO